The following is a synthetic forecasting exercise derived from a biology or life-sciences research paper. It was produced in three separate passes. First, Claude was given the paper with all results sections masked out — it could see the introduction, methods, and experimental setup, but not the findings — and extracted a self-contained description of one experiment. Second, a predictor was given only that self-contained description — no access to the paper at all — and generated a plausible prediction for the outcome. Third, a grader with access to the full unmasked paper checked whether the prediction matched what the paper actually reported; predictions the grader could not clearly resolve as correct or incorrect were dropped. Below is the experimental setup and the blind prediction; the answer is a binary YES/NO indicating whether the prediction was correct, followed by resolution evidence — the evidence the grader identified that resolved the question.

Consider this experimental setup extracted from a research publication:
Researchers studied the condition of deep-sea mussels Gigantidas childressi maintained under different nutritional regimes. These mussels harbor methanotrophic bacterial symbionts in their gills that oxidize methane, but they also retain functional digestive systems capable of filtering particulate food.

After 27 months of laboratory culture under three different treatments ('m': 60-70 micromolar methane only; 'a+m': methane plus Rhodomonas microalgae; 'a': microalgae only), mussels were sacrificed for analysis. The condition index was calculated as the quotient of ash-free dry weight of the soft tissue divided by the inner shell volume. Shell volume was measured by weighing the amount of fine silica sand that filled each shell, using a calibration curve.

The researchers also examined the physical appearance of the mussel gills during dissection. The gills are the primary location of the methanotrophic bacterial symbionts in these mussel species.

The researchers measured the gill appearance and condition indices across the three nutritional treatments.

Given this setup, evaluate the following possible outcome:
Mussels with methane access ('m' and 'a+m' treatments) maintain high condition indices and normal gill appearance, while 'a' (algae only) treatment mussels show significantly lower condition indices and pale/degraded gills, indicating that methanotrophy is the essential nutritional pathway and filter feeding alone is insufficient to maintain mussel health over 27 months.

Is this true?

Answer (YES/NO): YES